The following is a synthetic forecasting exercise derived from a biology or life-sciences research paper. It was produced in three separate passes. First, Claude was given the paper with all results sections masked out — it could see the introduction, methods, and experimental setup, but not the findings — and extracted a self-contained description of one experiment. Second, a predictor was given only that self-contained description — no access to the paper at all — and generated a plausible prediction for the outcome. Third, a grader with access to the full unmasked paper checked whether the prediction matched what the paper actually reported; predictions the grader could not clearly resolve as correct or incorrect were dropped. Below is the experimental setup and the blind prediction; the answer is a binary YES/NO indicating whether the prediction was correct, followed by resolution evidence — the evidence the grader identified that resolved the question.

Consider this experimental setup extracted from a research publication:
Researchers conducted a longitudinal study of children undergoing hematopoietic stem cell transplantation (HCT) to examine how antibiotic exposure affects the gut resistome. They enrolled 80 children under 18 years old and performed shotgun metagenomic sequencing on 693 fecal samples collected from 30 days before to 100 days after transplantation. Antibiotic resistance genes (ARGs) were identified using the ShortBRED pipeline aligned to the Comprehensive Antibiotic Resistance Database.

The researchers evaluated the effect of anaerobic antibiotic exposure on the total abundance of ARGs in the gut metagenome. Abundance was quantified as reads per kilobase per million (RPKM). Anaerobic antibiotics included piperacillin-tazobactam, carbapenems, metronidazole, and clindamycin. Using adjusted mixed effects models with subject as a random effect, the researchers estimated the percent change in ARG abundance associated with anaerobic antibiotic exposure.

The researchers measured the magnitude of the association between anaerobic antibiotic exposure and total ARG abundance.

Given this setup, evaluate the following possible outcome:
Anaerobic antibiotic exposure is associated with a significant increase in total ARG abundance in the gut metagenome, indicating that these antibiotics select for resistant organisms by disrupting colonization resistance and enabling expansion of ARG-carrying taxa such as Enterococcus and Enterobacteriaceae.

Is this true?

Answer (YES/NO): YES